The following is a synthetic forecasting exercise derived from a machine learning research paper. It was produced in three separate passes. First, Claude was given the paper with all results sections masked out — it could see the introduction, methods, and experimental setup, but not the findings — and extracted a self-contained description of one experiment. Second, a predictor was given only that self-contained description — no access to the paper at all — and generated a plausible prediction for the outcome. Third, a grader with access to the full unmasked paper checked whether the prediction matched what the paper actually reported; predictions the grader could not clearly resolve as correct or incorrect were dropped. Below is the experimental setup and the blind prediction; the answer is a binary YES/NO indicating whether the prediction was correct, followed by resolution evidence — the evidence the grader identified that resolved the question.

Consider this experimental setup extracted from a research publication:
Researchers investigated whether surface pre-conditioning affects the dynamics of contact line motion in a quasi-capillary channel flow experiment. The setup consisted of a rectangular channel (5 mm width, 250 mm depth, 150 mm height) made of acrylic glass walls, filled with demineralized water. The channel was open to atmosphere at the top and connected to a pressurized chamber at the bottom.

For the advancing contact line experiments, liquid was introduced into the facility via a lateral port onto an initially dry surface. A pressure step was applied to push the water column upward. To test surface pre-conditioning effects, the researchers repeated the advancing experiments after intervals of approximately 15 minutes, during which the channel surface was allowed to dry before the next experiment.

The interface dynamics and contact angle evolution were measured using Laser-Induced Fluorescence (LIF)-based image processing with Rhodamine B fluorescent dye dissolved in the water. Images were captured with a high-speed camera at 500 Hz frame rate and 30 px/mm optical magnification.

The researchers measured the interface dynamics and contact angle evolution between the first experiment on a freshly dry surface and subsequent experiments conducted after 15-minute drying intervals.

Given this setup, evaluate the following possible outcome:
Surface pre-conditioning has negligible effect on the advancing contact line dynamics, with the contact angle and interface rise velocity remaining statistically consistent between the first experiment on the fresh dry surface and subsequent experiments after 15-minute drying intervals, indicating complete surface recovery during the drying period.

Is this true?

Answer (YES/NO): YES